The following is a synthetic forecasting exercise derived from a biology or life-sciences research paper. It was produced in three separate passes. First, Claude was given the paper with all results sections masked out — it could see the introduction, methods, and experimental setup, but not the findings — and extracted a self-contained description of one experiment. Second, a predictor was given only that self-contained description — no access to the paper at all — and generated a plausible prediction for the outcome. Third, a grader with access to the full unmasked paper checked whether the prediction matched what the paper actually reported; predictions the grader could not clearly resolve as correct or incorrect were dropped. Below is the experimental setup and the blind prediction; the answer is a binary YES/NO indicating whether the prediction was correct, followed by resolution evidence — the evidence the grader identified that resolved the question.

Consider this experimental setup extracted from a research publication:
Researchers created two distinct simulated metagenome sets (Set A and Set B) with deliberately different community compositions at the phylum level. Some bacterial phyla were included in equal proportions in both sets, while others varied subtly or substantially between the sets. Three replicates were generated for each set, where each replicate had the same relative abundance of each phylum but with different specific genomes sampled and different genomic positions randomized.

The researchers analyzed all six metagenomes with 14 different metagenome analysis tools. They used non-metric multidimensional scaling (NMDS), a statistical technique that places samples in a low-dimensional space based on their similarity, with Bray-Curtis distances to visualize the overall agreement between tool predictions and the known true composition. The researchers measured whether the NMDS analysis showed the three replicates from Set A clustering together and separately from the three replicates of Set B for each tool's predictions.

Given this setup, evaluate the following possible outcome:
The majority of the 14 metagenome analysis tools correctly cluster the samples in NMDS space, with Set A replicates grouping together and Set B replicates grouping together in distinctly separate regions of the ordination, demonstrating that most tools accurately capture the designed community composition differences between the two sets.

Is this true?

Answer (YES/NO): YES